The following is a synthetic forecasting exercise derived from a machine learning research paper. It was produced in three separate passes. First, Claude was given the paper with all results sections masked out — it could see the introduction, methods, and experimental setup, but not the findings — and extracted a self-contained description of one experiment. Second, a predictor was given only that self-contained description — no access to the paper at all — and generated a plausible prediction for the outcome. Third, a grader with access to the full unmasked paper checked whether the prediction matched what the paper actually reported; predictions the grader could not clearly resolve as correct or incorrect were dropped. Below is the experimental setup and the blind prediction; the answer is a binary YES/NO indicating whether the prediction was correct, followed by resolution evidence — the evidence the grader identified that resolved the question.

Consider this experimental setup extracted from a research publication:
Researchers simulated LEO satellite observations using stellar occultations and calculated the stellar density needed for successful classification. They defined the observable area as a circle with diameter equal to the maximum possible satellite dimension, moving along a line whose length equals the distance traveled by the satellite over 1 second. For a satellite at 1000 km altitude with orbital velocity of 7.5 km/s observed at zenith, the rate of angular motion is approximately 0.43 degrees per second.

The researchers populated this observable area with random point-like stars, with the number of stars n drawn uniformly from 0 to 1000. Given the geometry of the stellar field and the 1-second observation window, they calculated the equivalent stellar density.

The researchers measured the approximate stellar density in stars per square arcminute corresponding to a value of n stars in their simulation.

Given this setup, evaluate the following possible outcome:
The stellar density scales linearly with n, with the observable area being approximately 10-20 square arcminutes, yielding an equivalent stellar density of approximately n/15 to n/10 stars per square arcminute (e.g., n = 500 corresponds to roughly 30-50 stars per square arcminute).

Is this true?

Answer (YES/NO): NO